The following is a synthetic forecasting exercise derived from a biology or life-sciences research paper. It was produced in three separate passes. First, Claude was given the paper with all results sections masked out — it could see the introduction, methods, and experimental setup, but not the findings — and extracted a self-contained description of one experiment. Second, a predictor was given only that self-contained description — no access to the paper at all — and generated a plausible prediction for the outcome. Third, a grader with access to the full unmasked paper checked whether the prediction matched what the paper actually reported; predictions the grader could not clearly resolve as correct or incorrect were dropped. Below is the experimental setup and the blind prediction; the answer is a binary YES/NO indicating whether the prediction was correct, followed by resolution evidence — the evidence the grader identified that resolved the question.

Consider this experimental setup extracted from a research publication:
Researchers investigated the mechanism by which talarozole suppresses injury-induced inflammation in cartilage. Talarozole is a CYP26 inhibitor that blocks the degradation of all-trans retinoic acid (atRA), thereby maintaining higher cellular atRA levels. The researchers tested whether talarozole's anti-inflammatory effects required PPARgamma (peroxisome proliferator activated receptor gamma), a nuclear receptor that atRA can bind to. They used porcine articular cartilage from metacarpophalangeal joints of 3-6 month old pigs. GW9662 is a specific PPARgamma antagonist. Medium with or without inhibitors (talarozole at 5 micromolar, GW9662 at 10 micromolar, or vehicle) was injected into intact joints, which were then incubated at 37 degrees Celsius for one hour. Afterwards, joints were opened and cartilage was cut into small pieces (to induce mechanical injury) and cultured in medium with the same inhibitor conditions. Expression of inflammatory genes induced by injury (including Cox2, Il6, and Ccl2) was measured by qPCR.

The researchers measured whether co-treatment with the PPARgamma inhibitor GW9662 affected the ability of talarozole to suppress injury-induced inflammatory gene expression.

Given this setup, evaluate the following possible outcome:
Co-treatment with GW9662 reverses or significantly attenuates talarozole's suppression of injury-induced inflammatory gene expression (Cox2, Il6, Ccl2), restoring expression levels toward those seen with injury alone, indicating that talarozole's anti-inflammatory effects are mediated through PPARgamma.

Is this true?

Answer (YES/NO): YES